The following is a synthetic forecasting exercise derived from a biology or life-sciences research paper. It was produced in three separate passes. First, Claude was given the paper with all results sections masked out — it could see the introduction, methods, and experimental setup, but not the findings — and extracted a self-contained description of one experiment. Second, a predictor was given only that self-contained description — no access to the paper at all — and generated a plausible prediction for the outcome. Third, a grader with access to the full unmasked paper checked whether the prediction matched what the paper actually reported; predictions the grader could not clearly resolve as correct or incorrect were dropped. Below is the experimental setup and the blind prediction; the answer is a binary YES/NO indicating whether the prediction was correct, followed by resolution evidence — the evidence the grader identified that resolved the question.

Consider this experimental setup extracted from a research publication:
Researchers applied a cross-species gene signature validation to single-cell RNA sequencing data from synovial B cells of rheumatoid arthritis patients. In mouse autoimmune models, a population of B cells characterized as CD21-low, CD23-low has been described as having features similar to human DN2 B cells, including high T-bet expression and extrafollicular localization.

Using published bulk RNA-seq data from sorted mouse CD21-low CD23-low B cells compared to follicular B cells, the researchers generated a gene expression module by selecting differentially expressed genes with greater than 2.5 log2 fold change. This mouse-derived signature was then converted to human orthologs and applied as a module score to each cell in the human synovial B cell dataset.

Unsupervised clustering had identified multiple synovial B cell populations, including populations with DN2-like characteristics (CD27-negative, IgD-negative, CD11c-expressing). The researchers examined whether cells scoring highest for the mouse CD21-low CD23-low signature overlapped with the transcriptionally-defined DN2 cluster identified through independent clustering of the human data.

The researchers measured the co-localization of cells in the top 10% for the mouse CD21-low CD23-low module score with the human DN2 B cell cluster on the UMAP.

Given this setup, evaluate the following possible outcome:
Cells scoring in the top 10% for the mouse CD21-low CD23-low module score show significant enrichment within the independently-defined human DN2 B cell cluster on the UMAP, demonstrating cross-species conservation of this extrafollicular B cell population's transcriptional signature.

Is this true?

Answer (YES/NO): YES